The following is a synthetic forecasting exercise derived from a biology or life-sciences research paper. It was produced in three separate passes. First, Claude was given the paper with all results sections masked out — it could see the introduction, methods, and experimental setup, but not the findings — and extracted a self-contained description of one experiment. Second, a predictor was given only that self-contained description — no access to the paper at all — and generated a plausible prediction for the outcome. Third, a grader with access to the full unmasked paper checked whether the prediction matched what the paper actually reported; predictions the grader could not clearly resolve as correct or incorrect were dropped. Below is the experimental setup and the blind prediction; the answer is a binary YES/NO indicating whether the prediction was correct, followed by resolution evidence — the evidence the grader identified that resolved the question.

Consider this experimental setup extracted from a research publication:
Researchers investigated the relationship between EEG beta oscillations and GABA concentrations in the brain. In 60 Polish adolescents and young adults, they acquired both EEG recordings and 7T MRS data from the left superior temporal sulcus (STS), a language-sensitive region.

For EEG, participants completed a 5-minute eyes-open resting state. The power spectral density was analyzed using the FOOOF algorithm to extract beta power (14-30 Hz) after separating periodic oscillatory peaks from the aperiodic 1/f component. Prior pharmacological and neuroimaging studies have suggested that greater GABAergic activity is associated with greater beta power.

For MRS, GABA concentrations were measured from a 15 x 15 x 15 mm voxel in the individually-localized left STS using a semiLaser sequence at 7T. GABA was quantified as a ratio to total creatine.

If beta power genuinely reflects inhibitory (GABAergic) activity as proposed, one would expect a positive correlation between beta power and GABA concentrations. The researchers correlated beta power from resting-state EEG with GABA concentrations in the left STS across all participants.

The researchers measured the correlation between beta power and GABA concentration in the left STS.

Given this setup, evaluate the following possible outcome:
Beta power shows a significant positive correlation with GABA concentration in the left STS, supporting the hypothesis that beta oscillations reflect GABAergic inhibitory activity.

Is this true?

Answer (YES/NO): NO